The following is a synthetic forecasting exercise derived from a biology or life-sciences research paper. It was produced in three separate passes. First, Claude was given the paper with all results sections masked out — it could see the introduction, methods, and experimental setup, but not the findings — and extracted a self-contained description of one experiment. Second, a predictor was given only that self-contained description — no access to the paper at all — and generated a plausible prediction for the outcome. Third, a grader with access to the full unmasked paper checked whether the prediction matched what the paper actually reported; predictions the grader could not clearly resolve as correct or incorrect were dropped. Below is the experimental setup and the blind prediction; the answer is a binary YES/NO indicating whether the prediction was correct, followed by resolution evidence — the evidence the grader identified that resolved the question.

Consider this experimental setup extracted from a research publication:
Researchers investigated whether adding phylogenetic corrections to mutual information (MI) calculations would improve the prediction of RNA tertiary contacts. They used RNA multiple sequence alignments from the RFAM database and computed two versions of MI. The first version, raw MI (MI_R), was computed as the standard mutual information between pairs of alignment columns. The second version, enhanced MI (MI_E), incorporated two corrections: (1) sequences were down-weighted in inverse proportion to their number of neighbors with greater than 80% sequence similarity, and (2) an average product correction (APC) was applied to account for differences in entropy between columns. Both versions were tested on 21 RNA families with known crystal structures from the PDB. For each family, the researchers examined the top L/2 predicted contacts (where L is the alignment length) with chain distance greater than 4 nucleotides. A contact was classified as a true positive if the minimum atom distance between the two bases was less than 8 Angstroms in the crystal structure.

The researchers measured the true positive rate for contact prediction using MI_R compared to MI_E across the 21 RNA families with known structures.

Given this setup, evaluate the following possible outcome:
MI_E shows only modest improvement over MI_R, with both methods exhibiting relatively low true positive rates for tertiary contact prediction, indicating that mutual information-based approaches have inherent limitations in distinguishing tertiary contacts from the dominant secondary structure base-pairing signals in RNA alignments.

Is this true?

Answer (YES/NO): YES